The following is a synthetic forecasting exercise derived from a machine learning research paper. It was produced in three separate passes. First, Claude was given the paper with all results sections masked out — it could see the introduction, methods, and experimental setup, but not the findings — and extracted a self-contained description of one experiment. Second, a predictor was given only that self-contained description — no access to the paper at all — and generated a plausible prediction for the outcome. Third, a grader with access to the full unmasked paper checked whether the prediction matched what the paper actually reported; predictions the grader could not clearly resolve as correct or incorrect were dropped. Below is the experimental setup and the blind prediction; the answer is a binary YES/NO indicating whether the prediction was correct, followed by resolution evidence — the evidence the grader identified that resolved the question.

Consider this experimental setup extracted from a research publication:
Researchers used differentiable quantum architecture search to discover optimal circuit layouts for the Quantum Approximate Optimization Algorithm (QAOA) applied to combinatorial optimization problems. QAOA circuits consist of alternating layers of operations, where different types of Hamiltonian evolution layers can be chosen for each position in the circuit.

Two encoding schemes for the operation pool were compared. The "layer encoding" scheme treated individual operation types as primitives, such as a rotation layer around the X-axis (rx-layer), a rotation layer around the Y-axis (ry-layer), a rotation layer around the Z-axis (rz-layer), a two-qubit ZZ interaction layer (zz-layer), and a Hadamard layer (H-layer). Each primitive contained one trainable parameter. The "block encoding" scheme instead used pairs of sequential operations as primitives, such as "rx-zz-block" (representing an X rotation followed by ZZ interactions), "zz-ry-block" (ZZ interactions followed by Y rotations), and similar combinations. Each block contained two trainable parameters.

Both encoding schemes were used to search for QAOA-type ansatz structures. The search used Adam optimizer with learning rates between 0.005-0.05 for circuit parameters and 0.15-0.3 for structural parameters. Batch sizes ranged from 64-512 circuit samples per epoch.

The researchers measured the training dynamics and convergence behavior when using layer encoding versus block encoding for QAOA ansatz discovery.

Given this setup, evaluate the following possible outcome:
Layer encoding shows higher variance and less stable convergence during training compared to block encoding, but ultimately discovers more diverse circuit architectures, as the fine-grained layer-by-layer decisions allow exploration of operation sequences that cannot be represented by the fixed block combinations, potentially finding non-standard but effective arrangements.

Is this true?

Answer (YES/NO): NO